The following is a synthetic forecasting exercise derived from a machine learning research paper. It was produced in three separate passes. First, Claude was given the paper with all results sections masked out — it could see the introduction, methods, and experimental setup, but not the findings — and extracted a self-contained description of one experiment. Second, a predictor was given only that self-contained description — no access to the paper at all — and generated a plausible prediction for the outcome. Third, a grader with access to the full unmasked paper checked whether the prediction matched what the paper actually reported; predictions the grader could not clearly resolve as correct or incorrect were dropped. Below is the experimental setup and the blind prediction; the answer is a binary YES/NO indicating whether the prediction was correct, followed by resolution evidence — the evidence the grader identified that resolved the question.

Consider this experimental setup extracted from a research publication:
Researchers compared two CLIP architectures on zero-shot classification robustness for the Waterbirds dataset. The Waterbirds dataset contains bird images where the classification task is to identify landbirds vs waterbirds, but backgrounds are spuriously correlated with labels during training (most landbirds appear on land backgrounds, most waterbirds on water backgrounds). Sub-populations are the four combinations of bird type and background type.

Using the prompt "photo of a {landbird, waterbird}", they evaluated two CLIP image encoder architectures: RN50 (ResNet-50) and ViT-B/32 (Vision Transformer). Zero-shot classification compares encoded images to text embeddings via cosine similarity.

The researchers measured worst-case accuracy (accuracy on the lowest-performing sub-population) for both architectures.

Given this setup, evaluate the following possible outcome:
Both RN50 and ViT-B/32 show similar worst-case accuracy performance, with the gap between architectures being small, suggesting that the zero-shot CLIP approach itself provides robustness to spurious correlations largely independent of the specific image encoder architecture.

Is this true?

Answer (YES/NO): NO